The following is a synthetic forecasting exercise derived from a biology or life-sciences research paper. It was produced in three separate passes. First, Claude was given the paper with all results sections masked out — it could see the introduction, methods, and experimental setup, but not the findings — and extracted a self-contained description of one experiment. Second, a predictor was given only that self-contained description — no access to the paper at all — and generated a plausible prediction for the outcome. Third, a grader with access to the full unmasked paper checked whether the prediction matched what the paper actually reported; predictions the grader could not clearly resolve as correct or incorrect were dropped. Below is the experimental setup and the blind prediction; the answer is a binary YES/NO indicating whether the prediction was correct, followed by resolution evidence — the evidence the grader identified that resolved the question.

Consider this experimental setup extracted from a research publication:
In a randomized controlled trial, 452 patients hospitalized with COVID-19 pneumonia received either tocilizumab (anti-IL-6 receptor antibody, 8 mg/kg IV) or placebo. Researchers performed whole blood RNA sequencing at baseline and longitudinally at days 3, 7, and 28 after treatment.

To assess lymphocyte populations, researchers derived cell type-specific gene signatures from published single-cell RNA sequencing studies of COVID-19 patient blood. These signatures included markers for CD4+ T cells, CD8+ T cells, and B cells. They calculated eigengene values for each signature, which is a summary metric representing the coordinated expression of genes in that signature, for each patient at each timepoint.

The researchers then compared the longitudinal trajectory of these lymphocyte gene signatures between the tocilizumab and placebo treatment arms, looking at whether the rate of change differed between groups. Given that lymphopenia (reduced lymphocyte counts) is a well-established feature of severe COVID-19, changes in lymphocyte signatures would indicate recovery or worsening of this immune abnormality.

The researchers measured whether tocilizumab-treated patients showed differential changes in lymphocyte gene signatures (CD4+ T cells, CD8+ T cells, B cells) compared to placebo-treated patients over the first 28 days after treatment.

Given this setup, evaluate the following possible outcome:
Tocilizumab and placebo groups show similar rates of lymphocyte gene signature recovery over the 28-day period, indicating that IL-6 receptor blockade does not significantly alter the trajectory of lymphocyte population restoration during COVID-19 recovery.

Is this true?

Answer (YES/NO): NO